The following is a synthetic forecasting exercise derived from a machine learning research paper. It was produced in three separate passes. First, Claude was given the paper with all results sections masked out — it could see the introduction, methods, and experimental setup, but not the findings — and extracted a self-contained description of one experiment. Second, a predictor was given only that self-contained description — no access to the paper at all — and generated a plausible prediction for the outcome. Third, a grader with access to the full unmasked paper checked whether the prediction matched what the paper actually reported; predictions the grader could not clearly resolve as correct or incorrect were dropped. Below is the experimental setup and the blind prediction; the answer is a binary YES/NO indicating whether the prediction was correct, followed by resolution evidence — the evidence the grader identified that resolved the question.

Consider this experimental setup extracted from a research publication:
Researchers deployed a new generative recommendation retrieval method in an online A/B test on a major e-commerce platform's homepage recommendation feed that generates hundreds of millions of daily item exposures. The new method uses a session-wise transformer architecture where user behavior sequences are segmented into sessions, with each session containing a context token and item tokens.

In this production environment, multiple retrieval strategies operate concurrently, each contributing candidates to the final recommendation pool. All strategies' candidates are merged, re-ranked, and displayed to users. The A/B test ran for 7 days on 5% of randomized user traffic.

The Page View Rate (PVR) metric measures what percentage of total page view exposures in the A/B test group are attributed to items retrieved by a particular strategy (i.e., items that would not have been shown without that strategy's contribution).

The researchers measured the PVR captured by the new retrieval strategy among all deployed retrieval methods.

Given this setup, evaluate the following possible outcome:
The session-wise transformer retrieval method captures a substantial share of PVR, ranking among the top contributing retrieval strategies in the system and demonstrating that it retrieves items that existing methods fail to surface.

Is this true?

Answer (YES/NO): YES